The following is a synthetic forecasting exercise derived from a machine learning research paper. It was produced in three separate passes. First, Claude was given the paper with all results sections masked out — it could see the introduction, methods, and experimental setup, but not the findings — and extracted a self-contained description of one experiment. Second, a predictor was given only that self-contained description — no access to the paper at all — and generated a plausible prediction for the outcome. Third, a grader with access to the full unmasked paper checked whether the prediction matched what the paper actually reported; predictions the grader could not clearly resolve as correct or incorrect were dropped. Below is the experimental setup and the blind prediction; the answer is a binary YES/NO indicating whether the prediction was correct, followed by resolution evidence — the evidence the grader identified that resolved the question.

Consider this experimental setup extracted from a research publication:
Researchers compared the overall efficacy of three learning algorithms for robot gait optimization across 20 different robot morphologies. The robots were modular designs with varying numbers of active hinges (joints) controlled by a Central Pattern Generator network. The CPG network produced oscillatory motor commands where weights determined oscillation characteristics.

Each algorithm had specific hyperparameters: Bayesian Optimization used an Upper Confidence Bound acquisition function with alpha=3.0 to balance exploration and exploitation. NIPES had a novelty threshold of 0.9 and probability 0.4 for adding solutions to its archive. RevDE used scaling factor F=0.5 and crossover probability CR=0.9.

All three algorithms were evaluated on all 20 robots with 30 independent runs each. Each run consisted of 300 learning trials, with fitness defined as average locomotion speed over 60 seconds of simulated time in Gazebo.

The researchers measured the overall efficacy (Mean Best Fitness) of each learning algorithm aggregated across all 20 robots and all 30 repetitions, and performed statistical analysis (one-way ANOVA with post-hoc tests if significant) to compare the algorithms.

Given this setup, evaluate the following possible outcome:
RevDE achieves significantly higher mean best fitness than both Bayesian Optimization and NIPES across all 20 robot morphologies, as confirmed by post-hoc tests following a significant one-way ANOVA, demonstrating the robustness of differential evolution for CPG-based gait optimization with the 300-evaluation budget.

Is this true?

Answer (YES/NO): NO